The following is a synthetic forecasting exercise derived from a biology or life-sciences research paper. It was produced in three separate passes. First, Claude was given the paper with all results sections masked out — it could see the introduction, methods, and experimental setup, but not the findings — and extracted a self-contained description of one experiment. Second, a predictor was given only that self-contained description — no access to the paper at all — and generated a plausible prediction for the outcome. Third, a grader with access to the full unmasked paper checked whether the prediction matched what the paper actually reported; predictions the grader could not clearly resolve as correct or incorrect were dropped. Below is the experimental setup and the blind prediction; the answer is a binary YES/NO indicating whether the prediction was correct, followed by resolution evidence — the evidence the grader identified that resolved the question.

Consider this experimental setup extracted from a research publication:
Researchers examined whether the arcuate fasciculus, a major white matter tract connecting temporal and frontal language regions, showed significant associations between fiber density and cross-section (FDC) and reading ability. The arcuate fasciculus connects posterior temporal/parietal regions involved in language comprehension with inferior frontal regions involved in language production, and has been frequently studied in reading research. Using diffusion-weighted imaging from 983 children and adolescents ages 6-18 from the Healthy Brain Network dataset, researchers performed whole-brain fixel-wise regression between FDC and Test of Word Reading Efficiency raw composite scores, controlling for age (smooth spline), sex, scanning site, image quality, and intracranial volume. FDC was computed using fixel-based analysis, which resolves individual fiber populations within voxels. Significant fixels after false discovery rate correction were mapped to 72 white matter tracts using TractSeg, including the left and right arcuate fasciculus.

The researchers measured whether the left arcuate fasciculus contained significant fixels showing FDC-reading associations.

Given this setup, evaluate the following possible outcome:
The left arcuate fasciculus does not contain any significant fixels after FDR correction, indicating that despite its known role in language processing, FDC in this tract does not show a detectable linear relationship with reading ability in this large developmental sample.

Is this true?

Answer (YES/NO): NO